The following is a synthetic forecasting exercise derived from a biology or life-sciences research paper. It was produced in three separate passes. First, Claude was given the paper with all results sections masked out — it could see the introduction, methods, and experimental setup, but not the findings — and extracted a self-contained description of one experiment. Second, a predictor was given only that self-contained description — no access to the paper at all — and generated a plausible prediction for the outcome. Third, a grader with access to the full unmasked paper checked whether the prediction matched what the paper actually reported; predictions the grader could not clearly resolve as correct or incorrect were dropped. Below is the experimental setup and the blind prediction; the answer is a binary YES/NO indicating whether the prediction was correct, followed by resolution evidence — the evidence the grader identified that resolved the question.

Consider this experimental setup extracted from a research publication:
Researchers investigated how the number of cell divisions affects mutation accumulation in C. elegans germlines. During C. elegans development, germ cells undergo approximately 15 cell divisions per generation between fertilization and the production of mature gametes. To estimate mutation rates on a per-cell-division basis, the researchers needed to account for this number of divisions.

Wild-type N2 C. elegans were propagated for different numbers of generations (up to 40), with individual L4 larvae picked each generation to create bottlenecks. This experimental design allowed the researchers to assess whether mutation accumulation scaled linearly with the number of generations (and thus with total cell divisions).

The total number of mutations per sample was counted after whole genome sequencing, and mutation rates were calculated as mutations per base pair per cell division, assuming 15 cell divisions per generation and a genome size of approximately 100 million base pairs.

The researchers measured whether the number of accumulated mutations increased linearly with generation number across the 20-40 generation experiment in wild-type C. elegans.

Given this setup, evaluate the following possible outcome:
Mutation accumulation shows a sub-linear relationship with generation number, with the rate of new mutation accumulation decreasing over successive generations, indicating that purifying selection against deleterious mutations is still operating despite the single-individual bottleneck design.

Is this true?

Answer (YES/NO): NO